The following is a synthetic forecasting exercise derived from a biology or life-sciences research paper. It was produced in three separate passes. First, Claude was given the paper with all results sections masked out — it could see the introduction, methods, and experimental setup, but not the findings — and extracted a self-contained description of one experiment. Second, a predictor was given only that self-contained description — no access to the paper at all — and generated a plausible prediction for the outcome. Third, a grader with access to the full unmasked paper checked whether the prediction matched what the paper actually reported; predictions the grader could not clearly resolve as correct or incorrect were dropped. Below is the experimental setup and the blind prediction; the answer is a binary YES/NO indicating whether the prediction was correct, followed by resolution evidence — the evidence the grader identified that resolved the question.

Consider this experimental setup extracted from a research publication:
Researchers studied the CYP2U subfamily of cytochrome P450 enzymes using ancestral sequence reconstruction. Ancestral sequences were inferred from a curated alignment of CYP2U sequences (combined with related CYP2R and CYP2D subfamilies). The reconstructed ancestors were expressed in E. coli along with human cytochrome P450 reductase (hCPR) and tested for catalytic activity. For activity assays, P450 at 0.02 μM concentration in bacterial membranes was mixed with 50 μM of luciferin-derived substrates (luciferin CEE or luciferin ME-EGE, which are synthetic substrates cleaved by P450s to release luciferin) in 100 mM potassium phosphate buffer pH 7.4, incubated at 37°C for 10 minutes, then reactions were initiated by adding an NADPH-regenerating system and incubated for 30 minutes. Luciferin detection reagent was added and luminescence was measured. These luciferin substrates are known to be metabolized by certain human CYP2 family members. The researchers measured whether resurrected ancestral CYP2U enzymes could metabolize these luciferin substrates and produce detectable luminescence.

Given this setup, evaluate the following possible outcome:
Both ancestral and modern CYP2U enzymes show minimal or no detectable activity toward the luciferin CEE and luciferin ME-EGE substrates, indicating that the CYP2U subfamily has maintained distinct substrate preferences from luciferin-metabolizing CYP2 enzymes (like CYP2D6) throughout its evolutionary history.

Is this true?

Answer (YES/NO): NO